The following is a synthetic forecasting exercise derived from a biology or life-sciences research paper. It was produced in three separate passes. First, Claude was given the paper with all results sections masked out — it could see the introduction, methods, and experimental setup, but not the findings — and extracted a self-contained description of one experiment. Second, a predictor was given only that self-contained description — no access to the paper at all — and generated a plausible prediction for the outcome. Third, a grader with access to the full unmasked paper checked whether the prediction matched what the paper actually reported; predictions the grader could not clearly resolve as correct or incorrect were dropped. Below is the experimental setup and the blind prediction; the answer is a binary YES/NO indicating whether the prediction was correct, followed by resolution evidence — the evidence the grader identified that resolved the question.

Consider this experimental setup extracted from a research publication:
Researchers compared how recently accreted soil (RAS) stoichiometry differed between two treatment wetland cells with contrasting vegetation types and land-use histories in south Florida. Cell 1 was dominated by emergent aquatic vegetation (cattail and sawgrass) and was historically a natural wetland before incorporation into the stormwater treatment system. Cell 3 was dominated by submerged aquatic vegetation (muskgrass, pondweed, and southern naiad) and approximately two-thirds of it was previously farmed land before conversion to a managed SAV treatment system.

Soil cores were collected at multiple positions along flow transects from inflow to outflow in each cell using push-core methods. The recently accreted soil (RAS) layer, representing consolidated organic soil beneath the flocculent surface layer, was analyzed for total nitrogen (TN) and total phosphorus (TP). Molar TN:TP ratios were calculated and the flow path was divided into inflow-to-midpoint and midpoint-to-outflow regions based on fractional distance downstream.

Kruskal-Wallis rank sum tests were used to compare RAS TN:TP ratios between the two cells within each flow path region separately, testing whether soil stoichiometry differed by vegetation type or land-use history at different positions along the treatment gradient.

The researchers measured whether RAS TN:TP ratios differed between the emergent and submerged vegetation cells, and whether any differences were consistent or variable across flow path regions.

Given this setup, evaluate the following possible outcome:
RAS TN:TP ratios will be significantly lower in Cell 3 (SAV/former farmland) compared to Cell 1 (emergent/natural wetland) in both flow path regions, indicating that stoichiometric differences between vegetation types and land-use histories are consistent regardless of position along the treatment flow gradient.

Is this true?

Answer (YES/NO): NO